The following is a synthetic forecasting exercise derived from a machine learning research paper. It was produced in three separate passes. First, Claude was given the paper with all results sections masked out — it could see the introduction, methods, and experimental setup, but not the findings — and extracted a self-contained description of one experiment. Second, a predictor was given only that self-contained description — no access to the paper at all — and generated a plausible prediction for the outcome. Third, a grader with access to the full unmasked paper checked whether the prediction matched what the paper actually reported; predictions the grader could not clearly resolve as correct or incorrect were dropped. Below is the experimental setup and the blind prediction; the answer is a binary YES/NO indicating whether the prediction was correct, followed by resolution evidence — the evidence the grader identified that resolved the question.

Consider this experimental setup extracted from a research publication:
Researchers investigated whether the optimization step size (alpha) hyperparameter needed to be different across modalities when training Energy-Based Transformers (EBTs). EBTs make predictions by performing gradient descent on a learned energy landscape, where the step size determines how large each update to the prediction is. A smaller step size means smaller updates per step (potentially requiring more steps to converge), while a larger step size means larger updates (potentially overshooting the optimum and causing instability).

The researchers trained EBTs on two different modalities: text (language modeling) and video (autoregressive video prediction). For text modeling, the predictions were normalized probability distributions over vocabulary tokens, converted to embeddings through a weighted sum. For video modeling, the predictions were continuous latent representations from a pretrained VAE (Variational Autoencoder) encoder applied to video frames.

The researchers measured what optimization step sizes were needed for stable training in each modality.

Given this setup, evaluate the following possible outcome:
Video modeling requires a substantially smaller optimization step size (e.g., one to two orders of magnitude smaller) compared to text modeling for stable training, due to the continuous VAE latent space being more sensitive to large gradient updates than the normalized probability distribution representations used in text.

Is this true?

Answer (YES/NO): NO